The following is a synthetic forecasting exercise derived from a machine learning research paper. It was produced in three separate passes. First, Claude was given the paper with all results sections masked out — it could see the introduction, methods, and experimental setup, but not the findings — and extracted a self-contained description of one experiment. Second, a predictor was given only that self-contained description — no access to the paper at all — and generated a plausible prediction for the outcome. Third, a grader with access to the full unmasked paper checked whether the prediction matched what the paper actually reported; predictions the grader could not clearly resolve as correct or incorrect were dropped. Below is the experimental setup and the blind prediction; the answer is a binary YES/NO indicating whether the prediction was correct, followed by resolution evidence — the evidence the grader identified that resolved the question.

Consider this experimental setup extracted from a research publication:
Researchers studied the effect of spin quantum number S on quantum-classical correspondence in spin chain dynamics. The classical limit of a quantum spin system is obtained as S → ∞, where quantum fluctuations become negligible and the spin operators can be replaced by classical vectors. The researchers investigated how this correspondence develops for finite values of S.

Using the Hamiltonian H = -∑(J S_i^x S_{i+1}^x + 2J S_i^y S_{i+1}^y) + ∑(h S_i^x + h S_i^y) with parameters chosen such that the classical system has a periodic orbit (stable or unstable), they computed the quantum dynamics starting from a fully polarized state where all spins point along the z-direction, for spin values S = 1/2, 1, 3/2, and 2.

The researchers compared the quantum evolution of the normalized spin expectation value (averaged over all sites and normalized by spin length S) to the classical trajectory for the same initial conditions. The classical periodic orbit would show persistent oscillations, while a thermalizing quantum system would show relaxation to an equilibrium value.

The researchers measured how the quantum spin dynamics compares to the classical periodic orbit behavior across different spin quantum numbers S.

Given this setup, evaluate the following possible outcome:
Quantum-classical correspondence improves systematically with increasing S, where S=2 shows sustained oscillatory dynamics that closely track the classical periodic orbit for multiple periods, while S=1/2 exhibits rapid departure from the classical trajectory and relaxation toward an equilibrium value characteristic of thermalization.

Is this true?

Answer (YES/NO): NO